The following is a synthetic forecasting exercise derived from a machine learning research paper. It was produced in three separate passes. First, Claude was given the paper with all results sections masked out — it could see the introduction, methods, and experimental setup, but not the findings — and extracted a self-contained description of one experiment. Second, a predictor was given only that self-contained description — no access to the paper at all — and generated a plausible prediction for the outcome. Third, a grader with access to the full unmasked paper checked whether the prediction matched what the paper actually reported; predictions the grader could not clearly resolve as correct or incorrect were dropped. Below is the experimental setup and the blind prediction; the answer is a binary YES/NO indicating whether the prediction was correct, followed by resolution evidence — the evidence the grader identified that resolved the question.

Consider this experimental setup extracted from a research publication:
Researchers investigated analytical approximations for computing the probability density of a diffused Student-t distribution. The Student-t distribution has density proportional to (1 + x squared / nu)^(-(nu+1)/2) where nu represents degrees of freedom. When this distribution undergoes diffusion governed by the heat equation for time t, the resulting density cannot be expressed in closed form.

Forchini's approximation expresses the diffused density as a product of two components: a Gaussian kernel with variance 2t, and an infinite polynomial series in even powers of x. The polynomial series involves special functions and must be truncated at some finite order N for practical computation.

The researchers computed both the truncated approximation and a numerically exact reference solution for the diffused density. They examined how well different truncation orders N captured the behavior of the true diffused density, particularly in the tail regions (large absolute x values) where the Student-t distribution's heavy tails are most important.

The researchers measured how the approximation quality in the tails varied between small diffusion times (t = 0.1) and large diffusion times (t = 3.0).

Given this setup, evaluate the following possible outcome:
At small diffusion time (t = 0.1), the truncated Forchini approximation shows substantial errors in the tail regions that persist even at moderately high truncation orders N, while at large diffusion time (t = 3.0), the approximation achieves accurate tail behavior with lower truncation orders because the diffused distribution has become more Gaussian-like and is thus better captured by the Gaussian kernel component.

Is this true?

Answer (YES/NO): YES